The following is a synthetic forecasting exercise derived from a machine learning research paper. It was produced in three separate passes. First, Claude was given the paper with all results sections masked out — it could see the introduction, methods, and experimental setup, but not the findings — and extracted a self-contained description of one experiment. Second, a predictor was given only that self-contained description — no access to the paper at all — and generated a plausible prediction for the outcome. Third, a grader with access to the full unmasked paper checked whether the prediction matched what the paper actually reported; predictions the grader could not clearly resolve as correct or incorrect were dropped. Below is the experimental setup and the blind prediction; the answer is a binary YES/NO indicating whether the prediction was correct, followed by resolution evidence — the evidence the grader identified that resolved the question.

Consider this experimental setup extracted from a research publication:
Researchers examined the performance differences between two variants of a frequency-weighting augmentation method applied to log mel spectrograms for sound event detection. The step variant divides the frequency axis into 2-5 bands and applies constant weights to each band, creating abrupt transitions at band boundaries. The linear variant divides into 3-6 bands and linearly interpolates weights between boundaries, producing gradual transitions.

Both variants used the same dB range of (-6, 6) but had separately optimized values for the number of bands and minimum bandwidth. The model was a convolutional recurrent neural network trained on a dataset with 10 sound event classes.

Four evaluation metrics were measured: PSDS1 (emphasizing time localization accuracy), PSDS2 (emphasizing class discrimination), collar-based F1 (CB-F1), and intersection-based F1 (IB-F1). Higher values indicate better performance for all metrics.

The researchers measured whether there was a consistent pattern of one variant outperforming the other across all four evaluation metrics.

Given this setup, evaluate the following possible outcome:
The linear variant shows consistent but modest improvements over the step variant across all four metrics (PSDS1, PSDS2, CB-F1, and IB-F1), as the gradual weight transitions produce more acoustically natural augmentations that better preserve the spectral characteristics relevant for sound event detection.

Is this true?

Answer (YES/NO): YES